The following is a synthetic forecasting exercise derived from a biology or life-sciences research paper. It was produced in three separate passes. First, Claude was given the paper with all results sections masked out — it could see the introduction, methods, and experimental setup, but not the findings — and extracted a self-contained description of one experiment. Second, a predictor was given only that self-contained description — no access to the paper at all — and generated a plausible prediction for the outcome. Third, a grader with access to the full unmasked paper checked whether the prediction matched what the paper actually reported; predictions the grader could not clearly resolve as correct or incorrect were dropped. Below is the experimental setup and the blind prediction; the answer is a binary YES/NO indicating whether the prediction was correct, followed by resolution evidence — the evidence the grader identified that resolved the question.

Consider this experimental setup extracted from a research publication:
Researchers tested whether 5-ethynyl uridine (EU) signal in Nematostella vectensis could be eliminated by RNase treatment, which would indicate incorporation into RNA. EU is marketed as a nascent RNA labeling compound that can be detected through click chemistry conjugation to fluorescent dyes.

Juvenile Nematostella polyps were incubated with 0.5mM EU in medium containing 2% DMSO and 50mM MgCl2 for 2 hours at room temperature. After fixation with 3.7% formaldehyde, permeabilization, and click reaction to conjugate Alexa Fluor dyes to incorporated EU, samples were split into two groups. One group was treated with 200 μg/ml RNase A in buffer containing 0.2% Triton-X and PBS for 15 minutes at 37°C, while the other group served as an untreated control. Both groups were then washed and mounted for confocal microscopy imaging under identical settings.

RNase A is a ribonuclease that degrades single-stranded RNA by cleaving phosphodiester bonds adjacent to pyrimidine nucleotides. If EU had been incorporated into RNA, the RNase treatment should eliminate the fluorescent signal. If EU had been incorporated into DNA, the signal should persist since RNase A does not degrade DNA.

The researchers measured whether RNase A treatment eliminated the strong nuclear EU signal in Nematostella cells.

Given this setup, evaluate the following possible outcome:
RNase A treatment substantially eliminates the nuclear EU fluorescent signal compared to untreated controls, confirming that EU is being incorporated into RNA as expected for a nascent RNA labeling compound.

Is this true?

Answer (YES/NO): NO